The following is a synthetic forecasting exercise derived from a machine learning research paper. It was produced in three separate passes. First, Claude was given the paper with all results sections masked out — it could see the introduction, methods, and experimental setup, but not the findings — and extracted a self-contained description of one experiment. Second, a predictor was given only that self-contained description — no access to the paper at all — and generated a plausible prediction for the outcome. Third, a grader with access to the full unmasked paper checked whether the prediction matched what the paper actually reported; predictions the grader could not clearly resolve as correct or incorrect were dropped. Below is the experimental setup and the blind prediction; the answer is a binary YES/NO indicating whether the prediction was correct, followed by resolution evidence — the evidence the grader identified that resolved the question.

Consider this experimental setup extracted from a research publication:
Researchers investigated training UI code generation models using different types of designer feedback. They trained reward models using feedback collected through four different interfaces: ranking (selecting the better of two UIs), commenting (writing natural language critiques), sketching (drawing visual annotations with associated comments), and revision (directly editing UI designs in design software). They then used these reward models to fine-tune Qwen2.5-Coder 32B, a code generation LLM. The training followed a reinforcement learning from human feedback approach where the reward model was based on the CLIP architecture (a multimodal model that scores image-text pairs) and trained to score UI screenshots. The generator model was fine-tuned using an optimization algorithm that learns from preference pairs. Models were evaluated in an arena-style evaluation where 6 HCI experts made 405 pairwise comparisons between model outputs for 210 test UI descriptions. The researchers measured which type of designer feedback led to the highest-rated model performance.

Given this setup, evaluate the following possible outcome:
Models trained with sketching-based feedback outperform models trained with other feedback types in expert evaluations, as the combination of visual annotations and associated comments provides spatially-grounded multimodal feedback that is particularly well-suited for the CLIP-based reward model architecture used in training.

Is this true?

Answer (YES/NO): YES